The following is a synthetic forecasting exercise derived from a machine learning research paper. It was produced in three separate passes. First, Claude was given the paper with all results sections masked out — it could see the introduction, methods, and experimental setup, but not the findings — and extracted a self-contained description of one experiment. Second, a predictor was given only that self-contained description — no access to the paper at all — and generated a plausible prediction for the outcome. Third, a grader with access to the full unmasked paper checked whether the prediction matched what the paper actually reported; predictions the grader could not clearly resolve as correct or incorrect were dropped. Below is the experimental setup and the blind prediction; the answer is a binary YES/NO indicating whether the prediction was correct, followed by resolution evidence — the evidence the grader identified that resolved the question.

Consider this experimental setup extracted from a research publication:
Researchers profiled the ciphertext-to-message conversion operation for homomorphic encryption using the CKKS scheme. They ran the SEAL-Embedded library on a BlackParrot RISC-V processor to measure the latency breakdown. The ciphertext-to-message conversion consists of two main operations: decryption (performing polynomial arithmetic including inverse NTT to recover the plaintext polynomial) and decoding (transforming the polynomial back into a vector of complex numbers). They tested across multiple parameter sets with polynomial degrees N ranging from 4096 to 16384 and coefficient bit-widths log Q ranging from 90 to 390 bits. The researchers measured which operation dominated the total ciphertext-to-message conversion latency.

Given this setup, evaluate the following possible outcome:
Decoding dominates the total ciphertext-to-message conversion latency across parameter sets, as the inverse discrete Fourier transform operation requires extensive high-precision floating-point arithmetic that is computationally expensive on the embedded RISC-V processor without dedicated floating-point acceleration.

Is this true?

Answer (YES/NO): NO